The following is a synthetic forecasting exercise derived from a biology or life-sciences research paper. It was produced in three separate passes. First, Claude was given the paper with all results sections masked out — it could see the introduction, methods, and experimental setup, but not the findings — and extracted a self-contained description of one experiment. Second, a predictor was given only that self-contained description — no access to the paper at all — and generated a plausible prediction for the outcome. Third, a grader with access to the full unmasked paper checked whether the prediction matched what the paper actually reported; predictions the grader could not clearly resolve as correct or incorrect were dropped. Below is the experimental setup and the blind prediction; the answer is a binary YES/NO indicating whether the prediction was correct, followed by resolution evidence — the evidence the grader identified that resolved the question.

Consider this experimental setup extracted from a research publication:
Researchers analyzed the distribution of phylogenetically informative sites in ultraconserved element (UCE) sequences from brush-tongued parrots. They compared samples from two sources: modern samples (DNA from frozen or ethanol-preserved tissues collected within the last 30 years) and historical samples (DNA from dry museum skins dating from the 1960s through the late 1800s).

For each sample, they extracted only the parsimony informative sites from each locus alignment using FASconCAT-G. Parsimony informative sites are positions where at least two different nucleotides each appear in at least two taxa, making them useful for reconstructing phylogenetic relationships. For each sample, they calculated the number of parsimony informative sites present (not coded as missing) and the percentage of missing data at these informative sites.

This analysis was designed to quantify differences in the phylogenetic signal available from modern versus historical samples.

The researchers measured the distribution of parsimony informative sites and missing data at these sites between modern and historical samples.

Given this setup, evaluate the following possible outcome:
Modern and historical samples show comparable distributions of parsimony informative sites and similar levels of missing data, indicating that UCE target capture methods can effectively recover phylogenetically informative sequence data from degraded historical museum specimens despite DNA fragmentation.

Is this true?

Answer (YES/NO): NO